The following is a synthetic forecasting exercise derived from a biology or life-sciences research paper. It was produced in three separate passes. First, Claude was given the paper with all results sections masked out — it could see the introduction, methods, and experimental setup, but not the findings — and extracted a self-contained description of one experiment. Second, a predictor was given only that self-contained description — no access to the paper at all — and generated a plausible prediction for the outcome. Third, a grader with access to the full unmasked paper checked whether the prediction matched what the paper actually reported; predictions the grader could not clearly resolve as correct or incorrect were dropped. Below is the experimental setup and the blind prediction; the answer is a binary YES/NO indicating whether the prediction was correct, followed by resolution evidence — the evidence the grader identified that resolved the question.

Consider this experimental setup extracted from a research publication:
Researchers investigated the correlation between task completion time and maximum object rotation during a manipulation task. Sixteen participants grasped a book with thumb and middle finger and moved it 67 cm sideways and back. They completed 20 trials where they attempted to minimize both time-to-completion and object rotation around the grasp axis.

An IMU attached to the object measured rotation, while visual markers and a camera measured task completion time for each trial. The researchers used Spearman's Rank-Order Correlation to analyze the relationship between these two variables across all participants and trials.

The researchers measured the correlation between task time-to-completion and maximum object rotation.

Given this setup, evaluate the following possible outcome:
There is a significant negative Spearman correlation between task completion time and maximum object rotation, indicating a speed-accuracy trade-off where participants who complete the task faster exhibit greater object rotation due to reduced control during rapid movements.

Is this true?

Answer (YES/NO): YES